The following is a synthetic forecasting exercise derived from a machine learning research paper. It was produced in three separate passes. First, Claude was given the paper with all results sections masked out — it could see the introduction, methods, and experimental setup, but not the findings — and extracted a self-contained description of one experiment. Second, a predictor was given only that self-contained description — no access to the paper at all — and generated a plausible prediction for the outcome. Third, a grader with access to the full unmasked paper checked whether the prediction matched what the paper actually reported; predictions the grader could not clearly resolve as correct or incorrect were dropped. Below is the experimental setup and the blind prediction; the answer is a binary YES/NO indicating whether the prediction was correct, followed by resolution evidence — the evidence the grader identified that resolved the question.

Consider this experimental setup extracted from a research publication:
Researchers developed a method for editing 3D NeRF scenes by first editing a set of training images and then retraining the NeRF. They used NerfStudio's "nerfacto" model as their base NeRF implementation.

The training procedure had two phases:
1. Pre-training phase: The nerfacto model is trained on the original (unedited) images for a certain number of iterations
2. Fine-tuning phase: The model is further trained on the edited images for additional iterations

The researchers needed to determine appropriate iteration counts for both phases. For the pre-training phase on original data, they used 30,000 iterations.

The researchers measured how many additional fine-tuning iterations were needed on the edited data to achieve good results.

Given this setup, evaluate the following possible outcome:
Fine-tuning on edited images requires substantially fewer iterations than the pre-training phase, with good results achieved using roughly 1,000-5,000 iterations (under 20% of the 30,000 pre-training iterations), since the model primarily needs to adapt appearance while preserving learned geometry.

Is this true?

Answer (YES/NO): NO